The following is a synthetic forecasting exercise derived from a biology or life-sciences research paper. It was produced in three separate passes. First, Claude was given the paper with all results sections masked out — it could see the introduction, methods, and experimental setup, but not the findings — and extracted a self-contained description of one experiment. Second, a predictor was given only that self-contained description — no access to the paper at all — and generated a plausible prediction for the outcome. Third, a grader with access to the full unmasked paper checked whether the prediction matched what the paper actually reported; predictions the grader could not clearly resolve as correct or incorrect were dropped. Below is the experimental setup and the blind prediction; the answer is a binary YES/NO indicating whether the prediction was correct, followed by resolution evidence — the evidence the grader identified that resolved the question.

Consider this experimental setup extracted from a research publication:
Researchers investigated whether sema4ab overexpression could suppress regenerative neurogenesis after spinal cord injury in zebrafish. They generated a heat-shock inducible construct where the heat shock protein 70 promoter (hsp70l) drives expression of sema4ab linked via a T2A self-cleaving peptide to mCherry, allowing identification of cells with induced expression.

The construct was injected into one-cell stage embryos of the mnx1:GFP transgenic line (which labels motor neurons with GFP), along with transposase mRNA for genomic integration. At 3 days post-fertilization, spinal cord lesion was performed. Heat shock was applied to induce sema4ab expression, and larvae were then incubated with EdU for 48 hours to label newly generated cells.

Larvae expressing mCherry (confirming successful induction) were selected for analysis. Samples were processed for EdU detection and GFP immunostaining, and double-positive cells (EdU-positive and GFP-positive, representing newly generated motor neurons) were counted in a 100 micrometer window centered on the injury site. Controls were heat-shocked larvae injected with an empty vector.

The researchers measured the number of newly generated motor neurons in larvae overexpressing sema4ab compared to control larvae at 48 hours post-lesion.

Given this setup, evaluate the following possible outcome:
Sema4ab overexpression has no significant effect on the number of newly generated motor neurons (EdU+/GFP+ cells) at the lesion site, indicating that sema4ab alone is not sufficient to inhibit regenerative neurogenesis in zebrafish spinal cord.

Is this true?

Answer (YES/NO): YES